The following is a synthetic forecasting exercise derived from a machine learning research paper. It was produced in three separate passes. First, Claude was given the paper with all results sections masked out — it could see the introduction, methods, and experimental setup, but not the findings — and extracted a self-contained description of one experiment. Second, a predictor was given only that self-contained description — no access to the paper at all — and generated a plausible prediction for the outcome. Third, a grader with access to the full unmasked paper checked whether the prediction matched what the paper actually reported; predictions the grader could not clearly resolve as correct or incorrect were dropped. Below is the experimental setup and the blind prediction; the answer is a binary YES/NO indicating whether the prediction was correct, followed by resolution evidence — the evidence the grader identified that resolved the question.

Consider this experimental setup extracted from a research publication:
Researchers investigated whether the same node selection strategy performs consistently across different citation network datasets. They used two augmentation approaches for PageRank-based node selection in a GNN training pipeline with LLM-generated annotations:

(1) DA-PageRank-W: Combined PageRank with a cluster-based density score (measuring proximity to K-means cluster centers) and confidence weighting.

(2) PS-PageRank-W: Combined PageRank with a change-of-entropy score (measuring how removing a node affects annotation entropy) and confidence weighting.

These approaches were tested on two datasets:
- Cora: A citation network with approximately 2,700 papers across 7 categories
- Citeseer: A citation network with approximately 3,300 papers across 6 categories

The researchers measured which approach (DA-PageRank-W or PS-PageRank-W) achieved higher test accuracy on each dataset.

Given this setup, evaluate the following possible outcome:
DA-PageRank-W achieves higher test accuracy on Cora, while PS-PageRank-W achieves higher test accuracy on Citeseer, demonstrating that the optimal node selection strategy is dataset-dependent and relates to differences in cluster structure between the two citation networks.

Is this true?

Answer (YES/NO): NO